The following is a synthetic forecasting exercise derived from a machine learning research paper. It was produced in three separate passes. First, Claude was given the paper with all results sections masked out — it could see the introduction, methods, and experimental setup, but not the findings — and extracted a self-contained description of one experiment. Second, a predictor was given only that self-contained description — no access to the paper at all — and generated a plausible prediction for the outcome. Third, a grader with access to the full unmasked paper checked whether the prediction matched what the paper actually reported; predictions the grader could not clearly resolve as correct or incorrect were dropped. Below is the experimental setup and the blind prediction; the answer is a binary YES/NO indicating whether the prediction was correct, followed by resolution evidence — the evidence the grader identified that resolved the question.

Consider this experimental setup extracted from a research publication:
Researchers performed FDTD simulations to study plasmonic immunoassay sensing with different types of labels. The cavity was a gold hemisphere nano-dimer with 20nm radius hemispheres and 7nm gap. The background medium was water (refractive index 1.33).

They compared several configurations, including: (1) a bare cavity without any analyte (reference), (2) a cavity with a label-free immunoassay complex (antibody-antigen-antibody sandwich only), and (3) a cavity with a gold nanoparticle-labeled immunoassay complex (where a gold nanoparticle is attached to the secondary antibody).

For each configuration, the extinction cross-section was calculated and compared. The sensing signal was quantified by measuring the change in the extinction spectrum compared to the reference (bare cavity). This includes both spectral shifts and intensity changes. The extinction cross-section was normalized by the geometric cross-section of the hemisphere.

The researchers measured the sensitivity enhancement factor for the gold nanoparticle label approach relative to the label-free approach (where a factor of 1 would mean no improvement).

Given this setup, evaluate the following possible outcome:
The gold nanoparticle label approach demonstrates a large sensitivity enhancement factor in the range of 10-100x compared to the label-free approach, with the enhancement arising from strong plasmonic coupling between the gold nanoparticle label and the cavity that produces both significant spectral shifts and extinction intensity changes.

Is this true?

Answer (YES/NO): NO